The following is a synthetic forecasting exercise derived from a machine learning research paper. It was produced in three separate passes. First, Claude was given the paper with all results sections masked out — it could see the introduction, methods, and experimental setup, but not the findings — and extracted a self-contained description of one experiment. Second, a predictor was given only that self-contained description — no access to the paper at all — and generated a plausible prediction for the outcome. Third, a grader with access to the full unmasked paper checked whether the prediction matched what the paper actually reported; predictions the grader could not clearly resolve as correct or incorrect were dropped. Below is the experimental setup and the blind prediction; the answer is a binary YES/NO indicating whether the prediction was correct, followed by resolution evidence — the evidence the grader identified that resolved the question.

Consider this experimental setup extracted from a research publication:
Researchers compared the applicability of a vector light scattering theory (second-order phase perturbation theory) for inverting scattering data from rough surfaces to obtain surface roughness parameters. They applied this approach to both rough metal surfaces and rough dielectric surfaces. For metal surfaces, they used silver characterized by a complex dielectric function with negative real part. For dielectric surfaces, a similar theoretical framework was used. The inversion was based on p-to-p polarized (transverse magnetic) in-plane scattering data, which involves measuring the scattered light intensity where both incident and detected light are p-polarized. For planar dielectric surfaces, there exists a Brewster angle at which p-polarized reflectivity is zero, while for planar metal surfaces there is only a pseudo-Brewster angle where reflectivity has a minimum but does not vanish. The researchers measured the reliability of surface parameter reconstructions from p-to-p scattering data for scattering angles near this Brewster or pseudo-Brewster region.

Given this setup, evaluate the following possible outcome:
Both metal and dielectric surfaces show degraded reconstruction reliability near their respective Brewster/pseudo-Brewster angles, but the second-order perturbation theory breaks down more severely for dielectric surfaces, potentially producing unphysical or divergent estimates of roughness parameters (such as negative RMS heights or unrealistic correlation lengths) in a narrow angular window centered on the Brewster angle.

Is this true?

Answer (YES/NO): NO